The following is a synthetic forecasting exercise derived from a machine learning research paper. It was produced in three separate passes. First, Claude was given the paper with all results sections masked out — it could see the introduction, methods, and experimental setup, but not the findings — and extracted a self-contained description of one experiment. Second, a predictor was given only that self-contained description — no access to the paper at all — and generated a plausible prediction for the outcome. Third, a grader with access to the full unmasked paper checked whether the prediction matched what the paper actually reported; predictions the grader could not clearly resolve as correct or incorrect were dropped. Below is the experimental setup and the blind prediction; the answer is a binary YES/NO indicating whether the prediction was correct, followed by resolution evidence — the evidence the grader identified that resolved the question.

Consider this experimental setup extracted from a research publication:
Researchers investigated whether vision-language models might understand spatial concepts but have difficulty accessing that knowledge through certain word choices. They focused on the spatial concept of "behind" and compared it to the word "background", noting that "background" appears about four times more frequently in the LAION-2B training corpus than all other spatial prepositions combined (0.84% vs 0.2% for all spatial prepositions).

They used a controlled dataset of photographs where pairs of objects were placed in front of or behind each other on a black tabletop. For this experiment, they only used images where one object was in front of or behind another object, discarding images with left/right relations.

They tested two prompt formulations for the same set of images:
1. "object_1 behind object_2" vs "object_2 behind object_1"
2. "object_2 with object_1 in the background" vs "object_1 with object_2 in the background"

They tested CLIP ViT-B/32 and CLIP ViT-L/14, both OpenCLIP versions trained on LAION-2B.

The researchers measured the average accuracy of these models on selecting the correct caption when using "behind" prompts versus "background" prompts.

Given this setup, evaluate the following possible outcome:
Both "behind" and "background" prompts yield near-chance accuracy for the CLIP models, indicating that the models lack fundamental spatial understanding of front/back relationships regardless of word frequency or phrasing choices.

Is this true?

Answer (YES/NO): NO